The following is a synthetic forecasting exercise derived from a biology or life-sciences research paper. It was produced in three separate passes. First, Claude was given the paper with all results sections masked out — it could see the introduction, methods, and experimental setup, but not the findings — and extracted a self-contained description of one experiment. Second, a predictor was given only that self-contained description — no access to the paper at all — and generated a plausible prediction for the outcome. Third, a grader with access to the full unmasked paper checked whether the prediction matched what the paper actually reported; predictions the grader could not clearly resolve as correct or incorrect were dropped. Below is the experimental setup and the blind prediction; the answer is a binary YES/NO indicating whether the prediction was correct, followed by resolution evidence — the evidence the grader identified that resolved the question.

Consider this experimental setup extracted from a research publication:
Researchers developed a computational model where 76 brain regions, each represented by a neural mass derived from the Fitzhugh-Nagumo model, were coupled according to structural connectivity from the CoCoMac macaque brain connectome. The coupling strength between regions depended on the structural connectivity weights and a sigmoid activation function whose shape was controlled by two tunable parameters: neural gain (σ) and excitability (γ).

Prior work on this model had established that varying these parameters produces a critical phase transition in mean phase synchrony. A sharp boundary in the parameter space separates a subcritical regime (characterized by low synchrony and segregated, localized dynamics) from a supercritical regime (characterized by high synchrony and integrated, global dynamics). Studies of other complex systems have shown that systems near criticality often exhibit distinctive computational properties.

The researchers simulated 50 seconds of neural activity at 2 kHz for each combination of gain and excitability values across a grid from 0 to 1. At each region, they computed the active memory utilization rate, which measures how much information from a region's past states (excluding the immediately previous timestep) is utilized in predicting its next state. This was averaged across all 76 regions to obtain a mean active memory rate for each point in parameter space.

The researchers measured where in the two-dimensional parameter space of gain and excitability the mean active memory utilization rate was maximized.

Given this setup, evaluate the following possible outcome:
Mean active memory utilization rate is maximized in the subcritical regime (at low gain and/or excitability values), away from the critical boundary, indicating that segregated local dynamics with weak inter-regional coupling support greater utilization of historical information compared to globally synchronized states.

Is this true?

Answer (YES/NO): YES